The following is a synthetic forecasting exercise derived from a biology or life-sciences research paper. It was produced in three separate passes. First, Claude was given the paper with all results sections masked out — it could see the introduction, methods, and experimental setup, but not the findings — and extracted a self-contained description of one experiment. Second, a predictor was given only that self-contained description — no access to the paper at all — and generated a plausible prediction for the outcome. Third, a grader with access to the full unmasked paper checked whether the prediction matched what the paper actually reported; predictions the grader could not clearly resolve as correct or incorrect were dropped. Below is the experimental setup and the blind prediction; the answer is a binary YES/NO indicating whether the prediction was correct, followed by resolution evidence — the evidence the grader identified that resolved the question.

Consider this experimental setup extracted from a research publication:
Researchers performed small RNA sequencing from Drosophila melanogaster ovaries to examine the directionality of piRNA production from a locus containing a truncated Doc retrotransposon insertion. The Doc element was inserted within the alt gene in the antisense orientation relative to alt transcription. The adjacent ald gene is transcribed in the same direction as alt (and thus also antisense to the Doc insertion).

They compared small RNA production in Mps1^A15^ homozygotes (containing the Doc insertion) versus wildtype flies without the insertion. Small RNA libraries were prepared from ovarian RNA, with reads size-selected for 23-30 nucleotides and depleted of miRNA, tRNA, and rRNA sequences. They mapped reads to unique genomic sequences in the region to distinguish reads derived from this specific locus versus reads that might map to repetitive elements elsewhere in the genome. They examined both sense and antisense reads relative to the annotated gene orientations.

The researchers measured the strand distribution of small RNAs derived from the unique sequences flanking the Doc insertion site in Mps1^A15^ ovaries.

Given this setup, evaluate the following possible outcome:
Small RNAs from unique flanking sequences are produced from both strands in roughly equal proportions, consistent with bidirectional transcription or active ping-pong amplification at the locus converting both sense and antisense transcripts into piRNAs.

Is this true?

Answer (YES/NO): YES